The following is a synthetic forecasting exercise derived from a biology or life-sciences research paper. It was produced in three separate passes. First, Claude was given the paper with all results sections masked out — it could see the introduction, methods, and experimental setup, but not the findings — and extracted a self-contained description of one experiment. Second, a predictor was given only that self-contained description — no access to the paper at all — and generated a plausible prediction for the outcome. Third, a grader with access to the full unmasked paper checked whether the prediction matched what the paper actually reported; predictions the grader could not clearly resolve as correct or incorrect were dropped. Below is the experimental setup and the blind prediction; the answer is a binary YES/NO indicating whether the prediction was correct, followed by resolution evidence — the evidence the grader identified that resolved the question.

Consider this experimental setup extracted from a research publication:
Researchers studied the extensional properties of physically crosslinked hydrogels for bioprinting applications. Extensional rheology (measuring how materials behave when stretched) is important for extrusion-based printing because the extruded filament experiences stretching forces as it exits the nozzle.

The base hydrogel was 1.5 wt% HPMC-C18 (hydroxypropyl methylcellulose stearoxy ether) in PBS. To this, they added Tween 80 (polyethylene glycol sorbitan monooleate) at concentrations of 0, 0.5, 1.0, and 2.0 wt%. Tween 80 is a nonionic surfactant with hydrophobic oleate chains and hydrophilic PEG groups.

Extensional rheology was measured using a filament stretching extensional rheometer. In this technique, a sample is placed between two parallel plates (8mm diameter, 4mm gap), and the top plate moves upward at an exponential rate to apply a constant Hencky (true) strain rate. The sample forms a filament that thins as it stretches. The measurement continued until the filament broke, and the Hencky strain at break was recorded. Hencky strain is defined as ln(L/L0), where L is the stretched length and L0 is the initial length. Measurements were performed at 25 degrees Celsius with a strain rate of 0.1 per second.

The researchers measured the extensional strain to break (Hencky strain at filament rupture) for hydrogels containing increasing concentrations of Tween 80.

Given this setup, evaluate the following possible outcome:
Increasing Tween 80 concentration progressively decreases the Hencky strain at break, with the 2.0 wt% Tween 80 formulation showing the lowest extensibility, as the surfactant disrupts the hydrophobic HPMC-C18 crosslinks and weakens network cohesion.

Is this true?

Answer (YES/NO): NO